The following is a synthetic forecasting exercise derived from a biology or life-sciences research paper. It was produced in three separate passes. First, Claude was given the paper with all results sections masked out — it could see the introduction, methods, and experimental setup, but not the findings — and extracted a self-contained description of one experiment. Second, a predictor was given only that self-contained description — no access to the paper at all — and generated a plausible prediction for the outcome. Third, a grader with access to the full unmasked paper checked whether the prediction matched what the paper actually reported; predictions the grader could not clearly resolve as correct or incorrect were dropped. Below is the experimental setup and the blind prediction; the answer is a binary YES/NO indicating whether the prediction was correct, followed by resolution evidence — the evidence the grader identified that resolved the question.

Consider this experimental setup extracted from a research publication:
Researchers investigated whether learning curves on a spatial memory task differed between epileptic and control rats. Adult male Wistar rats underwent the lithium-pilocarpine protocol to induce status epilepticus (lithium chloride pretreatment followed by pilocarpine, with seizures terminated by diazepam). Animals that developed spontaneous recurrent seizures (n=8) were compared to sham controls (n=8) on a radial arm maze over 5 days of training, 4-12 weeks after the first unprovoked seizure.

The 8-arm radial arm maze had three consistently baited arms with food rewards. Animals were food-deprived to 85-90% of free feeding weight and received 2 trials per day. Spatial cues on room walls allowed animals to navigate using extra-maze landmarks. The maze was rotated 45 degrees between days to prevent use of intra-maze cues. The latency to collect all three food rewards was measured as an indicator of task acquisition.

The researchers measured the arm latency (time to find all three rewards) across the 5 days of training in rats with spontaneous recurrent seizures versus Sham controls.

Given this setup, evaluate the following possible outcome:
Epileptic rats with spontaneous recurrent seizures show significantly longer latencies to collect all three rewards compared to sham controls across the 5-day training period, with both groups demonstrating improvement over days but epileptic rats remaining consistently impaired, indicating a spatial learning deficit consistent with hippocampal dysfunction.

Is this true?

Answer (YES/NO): NO